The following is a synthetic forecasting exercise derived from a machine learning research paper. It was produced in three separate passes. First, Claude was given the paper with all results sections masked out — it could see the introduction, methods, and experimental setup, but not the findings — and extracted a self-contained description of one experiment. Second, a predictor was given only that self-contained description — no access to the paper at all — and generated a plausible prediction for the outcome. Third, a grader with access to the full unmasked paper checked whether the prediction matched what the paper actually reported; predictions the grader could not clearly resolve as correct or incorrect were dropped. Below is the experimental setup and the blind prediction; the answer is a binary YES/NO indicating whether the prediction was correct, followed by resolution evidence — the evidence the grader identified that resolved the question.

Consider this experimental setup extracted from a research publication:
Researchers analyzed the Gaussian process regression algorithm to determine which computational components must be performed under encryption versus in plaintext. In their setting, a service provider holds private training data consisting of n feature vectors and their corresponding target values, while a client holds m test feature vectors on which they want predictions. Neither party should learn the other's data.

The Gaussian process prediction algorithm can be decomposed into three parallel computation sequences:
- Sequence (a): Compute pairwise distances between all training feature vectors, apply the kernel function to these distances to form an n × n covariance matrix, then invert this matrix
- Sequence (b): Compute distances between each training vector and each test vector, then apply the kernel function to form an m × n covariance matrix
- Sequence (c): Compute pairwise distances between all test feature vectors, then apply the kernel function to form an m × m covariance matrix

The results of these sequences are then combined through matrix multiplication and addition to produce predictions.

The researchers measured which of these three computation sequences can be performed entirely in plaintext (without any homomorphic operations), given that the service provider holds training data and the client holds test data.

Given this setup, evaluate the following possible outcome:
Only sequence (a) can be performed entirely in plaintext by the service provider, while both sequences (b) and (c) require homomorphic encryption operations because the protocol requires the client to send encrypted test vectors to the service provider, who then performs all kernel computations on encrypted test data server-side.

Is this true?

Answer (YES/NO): NO